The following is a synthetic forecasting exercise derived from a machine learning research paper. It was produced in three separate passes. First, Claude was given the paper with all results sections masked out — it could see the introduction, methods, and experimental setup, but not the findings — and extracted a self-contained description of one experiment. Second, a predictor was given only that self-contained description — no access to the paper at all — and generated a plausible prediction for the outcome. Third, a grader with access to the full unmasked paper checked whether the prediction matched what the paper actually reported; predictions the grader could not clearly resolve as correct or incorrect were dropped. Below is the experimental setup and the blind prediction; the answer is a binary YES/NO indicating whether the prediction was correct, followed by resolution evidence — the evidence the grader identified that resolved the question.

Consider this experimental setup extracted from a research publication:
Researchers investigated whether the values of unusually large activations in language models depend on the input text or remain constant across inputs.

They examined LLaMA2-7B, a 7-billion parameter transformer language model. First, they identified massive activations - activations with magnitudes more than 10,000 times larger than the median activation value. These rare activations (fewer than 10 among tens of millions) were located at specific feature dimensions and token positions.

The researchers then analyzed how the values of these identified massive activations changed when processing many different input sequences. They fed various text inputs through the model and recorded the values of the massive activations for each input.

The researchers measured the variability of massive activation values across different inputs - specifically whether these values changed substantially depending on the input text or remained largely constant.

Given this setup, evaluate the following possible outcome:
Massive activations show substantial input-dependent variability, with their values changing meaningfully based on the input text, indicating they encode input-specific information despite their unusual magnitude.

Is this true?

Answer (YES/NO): NO